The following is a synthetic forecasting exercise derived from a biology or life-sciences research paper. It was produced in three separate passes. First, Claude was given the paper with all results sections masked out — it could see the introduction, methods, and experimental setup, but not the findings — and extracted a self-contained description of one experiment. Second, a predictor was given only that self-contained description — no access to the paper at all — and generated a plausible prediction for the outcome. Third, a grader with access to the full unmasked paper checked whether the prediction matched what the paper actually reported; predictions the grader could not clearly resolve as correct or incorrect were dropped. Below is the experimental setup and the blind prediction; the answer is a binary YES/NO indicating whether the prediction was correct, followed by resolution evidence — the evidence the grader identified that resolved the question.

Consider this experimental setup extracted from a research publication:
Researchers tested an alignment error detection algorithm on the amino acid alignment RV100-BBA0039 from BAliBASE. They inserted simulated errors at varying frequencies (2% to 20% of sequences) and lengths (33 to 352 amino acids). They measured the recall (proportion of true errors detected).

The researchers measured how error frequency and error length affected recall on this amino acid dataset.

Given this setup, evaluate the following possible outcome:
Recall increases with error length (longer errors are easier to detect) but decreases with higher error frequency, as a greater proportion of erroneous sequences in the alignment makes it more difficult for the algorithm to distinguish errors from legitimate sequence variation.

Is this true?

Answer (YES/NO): NO